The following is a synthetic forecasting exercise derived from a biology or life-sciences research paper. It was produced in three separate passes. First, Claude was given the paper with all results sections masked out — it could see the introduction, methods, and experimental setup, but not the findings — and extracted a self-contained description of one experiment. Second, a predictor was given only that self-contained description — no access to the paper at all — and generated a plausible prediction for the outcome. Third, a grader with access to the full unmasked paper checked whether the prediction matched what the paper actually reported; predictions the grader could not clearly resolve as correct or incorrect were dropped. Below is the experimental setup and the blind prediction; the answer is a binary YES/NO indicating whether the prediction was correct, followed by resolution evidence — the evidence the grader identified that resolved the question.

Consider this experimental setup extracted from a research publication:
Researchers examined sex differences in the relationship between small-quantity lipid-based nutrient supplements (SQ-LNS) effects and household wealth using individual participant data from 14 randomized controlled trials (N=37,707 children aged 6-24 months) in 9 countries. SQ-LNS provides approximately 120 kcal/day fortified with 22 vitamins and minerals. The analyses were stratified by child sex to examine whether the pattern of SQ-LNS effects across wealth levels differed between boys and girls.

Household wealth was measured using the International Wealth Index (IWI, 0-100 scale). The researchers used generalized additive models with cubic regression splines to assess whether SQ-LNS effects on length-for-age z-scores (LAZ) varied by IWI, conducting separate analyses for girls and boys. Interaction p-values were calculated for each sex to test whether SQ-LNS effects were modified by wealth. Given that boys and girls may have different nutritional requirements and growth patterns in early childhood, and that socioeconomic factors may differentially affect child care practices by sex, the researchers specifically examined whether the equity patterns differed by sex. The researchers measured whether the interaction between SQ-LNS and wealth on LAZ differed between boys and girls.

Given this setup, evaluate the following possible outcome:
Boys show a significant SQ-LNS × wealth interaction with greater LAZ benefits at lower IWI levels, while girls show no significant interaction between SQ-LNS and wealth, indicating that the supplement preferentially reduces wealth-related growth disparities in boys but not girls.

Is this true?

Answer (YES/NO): NO